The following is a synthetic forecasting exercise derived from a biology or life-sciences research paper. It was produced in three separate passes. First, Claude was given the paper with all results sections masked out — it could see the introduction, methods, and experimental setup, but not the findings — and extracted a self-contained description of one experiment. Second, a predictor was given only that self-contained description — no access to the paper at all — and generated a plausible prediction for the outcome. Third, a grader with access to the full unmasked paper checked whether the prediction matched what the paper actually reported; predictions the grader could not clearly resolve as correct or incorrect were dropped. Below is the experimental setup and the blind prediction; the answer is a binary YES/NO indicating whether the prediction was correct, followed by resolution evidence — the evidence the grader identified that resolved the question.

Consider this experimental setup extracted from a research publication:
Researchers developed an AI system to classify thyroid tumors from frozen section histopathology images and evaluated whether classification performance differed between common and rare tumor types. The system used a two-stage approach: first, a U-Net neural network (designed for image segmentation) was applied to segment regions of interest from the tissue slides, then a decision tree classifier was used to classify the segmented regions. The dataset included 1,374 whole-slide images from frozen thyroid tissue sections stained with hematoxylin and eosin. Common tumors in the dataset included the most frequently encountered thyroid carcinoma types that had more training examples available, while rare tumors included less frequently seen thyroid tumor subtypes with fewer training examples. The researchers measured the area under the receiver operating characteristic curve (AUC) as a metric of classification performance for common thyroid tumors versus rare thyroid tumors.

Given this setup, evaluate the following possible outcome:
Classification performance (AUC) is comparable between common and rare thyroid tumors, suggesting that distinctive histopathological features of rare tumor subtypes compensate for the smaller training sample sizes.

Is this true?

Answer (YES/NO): NO